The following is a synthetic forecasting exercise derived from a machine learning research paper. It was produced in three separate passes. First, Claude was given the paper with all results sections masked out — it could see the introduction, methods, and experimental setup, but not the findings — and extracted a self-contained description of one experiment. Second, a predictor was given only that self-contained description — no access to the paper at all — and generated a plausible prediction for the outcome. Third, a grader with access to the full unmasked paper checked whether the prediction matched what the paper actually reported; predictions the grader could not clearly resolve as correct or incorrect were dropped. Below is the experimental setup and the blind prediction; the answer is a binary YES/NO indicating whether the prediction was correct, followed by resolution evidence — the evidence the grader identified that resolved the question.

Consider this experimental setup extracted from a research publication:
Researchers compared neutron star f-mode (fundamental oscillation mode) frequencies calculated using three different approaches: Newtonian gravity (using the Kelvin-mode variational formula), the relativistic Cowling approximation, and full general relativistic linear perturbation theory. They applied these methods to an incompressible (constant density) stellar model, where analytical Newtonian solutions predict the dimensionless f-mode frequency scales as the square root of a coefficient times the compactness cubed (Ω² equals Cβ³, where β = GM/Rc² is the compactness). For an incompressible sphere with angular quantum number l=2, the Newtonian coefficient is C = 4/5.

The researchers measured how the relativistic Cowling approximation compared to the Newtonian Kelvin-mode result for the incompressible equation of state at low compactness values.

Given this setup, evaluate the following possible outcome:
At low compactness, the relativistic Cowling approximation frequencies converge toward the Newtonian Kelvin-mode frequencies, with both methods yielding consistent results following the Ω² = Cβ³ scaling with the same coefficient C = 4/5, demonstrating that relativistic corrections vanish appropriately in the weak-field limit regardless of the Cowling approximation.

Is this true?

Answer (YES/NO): NO